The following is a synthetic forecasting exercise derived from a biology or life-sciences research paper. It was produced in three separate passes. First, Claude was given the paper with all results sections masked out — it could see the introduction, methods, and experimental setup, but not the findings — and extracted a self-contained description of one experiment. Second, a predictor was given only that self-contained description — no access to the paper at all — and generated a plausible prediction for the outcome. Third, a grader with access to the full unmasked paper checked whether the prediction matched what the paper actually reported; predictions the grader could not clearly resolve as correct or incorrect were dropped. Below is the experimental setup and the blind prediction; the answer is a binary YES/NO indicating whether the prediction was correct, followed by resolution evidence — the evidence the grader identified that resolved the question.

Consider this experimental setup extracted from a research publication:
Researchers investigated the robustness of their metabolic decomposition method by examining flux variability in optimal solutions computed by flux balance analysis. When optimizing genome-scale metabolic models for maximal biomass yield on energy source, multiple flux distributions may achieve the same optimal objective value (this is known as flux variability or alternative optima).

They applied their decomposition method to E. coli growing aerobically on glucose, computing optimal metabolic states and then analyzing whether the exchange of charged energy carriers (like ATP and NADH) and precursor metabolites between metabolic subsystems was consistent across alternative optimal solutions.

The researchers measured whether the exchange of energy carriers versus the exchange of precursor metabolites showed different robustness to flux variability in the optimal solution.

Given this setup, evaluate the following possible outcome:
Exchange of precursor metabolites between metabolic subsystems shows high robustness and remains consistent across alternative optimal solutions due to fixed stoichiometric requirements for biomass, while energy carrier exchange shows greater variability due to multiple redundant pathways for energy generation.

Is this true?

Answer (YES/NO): NO